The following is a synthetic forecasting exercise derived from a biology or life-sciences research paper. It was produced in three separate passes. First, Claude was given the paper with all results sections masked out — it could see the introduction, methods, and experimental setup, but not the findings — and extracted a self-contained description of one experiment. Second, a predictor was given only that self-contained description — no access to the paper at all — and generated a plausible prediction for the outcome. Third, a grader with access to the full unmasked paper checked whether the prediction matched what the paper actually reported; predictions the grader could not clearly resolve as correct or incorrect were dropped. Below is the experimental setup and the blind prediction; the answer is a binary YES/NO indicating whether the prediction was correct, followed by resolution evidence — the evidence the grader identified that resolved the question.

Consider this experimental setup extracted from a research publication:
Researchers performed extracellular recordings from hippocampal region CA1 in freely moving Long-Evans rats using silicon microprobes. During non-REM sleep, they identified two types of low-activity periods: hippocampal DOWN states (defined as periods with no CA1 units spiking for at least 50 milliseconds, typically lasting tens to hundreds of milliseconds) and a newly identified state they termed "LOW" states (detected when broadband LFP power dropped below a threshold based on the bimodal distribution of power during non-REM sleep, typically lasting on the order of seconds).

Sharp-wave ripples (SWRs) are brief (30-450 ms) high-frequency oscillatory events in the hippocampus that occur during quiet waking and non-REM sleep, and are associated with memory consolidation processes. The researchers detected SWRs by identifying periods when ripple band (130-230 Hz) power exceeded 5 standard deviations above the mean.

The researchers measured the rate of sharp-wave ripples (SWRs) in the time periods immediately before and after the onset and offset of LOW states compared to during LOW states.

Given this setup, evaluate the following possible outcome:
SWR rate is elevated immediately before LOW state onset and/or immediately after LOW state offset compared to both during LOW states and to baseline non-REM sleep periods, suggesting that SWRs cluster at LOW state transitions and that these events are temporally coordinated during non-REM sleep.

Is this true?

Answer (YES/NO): YES